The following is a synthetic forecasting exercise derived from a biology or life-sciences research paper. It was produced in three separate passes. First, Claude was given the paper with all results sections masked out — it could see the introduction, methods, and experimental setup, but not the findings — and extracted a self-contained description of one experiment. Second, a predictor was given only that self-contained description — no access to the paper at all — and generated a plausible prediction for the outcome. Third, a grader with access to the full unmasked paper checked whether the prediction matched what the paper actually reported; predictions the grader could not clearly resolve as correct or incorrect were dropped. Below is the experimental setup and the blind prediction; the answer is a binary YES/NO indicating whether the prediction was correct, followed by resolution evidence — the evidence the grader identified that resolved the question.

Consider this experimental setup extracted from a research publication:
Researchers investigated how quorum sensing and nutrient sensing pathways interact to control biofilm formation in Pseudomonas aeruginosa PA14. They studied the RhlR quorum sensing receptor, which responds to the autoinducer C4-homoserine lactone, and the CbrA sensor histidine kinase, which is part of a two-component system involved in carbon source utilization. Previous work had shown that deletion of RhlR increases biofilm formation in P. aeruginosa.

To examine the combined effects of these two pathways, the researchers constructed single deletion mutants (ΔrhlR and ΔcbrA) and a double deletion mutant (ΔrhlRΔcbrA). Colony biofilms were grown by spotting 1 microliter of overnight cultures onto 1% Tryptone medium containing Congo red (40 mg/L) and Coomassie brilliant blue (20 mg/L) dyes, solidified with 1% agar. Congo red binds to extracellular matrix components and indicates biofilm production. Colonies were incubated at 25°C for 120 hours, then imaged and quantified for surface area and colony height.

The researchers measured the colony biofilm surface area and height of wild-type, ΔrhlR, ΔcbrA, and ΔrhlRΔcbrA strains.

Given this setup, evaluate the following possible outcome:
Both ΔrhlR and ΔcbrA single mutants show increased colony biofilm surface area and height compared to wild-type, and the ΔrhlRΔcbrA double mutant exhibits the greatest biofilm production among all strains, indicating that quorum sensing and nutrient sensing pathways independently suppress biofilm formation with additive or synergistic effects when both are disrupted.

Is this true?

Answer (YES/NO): NO